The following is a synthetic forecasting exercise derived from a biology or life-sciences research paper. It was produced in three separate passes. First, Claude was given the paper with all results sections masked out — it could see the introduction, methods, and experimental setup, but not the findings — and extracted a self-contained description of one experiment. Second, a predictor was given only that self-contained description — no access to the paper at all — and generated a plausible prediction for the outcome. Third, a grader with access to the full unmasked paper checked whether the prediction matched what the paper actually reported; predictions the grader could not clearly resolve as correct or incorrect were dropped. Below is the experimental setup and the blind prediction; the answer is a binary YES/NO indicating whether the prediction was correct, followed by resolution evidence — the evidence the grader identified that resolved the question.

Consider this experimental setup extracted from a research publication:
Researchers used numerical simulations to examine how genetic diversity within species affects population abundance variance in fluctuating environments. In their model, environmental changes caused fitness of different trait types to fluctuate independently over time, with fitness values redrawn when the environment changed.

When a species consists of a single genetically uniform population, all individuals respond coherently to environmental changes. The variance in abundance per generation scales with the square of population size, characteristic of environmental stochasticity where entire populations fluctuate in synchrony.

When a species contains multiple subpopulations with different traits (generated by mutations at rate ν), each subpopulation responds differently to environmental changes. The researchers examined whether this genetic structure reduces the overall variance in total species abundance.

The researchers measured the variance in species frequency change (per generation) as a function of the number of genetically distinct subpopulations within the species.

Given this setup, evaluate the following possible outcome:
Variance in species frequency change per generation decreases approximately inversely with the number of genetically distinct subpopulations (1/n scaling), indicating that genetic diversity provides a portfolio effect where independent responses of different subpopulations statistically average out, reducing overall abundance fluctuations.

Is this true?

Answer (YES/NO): NO